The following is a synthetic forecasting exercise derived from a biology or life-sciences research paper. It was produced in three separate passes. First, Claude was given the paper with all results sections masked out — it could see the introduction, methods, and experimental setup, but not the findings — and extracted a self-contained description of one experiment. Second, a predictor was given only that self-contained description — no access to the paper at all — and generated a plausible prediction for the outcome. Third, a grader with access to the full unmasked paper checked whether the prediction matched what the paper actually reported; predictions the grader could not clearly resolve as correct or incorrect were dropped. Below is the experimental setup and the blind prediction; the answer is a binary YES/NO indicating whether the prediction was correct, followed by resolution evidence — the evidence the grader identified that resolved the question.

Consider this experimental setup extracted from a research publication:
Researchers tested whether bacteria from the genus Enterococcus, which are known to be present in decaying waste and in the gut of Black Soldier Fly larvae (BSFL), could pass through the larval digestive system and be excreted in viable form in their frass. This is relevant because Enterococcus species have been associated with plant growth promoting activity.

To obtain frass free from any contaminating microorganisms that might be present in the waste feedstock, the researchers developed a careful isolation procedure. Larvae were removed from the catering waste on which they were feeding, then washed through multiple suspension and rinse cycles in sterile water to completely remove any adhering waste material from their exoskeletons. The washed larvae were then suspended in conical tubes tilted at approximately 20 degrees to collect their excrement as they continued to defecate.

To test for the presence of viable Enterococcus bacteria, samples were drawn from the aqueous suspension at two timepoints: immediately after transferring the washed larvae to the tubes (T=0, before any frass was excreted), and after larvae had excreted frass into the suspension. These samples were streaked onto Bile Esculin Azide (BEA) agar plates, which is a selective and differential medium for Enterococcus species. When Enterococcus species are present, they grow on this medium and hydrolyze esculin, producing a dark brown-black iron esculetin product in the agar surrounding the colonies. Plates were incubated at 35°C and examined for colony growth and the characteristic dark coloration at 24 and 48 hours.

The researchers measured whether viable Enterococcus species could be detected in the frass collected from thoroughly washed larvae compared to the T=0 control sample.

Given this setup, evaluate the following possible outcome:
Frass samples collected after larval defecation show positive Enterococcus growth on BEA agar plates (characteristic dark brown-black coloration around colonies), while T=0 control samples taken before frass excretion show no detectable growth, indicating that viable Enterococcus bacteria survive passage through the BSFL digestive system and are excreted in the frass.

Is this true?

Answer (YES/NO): NO